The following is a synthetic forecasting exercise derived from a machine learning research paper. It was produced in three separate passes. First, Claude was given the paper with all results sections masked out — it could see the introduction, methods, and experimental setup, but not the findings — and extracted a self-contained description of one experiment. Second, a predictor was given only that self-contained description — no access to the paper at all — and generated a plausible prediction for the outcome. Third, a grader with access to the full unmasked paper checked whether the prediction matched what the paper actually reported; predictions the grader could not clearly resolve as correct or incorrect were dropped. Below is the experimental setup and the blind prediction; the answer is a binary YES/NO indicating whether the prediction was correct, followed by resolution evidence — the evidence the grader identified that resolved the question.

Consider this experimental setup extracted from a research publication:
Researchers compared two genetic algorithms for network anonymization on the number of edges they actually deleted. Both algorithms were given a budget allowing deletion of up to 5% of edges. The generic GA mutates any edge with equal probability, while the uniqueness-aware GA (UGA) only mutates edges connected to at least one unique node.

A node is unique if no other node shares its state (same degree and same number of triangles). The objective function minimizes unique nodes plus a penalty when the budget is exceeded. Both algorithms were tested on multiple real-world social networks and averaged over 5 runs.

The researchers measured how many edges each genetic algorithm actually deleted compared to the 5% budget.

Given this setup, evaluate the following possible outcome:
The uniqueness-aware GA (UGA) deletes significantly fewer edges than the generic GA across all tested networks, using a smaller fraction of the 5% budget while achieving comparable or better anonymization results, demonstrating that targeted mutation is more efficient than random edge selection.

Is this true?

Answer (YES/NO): NO